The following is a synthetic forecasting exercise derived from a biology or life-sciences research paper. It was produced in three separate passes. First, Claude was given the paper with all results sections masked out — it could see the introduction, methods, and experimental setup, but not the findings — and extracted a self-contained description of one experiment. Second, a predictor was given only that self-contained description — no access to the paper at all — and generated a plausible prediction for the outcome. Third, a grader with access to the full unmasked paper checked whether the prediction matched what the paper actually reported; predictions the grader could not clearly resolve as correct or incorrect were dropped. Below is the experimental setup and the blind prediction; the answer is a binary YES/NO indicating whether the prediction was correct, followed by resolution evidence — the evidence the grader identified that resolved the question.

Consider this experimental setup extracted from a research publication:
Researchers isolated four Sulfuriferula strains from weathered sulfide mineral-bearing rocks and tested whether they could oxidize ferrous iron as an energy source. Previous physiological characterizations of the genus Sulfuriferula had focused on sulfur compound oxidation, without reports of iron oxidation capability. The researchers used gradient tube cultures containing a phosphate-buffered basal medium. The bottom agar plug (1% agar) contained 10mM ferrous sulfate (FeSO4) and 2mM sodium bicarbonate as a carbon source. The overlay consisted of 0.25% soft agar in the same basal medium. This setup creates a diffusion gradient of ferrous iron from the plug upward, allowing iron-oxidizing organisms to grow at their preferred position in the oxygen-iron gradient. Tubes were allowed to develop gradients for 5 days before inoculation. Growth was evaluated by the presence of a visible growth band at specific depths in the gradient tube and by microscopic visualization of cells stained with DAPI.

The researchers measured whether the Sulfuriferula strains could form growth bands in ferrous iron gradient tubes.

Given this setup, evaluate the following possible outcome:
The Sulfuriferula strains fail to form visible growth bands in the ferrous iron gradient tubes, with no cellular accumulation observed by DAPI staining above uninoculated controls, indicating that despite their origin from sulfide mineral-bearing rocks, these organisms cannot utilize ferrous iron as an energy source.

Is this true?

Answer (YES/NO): NO